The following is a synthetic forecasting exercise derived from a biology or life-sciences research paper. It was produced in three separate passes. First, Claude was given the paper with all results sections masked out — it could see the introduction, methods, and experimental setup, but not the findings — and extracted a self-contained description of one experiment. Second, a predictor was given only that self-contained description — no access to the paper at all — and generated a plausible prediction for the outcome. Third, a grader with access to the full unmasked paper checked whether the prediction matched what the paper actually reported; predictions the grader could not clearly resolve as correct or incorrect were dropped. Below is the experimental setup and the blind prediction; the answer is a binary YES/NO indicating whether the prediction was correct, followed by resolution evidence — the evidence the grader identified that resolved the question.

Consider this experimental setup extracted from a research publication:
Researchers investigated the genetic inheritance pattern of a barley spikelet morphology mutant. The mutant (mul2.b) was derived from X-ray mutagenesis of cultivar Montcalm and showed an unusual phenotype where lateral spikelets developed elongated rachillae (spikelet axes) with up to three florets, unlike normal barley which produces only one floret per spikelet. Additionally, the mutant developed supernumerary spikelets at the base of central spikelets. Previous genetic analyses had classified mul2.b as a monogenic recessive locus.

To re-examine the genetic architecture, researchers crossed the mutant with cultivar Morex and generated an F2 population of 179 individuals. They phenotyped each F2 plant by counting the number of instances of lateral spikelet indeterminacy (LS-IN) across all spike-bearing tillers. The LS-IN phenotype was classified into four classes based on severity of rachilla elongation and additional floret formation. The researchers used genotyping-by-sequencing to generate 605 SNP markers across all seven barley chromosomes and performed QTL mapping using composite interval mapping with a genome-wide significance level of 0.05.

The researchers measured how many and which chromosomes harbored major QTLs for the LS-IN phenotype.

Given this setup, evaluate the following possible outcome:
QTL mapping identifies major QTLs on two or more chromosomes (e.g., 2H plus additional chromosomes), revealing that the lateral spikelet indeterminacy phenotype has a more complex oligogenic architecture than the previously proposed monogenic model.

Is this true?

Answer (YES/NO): YES